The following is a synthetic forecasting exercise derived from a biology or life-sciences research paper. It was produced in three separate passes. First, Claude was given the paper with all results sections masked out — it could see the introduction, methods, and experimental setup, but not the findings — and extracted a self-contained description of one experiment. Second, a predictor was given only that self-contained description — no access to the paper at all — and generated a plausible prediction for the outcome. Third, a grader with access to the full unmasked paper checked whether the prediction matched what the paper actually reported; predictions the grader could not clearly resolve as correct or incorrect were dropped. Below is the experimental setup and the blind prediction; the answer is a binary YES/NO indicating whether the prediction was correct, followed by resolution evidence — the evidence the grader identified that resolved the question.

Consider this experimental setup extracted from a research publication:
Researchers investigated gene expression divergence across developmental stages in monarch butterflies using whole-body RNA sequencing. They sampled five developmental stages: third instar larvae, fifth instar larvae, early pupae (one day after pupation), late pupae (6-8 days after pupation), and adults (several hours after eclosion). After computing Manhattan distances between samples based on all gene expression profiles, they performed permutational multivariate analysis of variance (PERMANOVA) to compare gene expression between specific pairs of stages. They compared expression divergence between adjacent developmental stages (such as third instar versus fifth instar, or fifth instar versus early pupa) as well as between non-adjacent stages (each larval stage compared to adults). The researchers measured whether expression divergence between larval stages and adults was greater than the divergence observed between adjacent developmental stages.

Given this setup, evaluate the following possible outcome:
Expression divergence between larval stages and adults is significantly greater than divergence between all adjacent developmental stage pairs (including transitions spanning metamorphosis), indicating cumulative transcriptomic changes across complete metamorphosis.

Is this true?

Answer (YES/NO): NO